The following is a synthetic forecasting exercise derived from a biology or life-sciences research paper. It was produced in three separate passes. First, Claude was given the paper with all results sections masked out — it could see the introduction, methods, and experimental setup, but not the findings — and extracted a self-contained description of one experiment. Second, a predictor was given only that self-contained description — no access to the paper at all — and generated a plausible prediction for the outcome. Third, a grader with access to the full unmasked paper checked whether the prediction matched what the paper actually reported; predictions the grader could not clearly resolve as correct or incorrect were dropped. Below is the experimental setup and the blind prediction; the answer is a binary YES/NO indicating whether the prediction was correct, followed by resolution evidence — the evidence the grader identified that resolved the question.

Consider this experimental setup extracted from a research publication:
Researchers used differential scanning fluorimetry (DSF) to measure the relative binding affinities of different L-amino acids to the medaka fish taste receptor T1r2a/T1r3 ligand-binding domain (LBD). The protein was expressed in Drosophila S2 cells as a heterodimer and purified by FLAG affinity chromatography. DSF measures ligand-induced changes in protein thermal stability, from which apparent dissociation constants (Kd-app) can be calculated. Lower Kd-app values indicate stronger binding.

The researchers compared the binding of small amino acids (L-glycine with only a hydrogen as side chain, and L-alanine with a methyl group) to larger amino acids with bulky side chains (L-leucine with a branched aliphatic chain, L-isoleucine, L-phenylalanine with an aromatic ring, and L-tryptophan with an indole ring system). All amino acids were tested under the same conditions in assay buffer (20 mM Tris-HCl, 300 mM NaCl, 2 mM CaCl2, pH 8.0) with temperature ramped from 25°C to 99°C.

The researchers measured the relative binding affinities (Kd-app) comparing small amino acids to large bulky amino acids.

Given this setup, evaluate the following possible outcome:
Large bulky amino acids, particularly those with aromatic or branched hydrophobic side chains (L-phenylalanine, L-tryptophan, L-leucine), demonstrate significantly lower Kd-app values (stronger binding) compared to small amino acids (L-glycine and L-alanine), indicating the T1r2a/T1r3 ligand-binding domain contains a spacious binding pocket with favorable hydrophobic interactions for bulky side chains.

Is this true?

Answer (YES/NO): NO